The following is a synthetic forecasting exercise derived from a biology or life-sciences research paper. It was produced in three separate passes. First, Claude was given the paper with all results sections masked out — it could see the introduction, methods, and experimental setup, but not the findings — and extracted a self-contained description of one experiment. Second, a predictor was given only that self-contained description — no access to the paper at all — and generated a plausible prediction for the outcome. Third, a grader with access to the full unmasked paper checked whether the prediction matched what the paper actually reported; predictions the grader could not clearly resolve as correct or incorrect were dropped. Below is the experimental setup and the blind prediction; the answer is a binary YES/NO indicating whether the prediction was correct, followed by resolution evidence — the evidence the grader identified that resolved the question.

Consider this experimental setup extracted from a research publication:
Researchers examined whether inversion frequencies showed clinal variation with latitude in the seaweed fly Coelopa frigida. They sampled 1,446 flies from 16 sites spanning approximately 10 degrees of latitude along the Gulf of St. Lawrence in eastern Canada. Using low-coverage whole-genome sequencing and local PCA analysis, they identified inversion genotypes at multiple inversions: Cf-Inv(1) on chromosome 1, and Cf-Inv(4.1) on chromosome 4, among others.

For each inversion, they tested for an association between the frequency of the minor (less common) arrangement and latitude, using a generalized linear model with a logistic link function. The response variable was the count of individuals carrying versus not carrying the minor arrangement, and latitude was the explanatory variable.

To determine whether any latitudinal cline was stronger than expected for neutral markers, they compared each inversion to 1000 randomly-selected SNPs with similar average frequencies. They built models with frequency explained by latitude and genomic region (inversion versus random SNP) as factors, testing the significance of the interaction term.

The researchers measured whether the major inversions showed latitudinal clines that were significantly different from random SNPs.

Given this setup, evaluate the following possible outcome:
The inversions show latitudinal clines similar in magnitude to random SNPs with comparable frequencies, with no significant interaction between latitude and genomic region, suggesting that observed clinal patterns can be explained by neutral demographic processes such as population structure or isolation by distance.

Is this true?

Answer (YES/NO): NO